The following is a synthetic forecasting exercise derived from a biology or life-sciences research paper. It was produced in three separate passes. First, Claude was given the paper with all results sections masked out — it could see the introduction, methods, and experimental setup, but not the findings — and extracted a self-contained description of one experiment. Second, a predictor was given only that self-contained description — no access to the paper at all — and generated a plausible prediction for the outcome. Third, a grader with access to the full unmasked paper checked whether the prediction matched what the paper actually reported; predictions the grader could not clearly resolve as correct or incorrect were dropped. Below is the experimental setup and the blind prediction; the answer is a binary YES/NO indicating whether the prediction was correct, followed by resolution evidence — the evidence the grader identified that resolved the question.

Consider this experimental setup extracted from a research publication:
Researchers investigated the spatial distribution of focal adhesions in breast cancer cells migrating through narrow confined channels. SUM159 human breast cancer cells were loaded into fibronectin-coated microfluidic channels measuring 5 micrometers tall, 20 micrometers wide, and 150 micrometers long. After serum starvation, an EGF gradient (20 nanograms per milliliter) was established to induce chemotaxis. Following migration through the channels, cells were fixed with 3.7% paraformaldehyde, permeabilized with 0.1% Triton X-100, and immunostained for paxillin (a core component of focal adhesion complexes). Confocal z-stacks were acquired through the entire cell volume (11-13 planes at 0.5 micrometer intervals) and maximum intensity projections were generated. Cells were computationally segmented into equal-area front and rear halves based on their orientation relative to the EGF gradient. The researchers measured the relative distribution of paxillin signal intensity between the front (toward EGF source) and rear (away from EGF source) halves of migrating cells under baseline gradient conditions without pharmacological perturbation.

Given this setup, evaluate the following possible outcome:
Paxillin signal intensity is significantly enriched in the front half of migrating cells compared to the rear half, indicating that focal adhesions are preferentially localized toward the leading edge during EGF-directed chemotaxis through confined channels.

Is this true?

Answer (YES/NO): YES